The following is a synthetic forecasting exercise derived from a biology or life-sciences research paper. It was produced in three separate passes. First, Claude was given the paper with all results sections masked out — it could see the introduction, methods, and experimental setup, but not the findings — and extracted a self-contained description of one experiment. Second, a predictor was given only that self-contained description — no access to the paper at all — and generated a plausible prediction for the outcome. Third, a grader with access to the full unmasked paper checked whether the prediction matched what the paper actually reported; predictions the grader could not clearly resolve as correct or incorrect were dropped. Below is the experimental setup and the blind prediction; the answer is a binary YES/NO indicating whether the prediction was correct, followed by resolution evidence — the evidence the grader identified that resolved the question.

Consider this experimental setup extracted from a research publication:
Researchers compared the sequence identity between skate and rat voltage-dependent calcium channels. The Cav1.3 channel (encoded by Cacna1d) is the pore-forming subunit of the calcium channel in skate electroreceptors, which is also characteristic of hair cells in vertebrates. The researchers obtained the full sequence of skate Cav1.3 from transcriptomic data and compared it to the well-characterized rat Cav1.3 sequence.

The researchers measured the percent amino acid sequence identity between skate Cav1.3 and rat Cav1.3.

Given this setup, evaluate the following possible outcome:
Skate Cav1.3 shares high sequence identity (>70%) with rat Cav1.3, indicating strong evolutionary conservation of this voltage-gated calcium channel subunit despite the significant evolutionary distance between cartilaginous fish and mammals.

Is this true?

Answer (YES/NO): YES